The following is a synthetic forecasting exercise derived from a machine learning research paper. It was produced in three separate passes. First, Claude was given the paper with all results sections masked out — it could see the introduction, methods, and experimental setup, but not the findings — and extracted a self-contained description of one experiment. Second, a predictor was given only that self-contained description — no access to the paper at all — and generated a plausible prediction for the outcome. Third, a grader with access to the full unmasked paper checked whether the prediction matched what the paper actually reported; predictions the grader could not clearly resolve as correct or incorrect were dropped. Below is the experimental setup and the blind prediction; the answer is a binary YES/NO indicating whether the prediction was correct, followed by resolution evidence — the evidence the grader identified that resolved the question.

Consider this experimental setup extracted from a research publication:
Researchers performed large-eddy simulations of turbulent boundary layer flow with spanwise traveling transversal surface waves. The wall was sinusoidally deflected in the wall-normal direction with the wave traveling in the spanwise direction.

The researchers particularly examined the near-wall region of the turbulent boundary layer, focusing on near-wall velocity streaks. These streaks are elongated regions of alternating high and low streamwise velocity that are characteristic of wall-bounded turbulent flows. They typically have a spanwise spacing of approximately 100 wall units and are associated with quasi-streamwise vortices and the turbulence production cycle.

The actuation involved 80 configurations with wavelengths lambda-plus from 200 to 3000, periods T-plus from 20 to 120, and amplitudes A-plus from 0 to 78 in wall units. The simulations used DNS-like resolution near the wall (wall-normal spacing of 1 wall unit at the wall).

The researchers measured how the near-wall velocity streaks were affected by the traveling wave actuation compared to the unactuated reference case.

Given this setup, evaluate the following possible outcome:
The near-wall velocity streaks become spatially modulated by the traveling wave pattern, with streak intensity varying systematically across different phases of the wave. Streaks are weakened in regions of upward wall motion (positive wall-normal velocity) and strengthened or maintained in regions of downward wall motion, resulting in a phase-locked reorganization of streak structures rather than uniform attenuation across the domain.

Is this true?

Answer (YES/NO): NO